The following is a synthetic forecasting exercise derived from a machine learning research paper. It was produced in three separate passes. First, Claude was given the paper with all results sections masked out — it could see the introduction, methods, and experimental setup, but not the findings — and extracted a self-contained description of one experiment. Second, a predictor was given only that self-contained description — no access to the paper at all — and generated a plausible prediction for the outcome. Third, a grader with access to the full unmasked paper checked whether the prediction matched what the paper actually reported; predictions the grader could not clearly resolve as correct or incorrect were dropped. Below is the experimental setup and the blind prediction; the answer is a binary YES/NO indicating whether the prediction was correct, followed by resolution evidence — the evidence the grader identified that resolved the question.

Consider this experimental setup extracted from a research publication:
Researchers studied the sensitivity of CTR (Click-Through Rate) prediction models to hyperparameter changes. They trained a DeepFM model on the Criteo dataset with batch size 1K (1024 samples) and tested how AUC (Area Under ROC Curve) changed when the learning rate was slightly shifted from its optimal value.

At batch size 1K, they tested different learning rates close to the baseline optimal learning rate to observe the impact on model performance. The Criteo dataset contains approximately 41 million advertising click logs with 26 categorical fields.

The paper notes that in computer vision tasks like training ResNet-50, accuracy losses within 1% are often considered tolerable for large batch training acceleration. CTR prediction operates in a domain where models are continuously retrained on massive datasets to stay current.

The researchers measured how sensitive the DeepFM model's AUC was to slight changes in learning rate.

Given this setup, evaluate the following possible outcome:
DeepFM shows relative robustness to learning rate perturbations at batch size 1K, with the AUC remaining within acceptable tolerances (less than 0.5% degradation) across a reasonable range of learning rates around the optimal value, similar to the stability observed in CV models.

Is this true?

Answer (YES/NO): NO